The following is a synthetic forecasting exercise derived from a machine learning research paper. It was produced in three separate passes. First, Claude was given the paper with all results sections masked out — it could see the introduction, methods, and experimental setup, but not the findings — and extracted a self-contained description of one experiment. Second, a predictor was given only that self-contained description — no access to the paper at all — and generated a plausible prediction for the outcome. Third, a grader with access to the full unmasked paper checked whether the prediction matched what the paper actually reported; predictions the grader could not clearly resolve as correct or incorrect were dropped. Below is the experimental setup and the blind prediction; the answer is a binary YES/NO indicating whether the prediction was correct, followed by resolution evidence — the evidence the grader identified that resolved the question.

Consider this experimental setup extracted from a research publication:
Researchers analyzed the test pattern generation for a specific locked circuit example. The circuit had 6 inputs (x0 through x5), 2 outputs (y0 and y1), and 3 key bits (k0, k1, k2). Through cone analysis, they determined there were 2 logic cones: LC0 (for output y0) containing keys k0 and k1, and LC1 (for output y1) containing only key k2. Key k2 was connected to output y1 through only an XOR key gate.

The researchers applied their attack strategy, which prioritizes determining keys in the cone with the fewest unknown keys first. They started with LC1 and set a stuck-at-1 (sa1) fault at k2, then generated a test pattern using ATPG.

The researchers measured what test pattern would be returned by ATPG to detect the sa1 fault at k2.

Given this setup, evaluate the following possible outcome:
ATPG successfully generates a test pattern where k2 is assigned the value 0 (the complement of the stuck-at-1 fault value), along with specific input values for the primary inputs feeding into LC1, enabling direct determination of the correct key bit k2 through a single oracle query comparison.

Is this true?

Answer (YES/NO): NO